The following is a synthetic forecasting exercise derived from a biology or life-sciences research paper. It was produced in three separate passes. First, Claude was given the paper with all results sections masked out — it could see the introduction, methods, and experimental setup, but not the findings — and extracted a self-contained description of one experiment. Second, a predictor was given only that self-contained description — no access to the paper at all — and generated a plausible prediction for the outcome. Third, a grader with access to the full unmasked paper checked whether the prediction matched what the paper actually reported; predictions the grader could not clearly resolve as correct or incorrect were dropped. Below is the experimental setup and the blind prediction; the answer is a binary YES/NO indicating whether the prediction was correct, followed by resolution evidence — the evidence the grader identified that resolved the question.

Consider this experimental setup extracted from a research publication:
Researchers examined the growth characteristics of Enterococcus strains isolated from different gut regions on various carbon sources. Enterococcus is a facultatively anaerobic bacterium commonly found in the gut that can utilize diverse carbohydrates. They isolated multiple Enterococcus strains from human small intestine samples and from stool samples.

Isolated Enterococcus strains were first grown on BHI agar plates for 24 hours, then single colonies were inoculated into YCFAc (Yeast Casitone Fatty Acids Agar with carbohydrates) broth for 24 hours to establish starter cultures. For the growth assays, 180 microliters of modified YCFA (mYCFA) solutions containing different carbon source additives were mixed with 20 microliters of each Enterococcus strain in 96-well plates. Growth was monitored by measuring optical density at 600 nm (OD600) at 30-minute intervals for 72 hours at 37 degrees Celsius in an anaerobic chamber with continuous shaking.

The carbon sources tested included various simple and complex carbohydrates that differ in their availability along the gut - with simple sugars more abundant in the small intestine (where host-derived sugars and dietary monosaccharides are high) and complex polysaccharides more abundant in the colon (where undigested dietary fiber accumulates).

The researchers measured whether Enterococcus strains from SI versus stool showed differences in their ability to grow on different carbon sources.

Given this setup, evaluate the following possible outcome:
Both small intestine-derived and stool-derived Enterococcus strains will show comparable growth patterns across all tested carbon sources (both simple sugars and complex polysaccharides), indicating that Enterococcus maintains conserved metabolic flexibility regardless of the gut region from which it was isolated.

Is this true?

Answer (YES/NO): NO